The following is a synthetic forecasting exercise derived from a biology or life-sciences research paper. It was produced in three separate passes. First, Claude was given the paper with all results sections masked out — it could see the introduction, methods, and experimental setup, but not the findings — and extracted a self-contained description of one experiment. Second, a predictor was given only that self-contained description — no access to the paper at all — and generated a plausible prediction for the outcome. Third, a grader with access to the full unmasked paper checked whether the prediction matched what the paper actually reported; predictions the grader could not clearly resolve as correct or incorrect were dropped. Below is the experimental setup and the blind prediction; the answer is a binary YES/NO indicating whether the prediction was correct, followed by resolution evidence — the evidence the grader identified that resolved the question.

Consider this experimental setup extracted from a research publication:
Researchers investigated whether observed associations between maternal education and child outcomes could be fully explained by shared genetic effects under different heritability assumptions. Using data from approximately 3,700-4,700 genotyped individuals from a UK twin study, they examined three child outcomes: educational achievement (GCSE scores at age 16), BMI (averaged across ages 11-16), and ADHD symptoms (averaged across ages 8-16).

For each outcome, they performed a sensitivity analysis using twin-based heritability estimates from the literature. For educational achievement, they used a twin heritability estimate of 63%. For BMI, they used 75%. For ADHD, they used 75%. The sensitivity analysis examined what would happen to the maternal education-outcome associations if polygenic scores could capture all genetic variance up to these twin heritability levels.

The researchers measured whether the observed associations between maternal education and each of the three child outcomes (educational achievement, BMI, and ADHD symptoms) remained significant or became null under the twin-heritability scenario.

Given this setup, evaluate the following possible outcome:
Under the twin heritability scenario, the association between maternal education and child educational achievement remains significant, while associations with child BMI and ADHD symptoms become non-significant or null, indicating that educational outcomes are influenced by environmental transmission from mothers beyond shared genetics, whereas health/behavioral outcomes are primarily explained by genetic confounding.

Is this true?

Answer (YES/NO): NO